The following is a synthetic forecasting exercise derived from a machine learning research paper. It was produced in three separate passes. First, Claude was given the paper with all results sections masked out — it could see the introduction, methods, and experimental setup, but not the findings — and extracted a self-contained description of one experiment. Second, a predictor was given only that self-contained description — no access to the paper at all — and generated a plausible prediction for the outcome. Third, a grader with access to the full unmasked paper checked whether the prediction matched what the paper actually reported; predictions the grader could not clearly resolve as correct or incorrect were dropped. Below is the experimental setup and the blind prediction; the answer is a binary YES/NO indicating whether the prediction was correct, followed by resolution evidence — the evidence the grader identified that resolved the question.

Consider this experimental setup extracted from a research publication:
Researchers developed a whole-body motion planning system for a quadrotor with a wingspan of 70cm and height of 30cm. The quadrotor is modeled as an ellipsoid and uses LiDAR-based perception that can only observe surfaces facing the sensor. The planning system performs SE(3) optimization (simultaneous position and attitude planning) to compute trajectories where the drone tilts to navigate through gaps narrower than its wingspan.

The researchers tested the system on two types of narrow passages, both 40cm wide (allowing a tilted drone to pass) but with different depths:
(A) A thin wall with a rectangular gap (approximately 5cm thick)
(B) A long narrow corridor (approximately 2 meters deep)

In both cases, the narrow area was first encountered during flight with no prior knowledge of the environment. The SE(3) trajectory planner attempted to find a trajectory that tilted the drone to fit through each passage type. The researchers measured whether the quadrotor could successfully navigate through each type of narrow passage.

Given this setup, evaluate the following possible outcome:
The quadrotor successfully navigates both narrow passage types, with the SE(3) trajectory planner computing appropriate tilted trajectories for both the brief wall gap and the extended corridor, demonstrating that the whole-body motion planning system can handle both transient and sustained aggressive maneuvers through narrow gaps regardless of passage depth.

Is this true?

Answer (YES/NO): NO